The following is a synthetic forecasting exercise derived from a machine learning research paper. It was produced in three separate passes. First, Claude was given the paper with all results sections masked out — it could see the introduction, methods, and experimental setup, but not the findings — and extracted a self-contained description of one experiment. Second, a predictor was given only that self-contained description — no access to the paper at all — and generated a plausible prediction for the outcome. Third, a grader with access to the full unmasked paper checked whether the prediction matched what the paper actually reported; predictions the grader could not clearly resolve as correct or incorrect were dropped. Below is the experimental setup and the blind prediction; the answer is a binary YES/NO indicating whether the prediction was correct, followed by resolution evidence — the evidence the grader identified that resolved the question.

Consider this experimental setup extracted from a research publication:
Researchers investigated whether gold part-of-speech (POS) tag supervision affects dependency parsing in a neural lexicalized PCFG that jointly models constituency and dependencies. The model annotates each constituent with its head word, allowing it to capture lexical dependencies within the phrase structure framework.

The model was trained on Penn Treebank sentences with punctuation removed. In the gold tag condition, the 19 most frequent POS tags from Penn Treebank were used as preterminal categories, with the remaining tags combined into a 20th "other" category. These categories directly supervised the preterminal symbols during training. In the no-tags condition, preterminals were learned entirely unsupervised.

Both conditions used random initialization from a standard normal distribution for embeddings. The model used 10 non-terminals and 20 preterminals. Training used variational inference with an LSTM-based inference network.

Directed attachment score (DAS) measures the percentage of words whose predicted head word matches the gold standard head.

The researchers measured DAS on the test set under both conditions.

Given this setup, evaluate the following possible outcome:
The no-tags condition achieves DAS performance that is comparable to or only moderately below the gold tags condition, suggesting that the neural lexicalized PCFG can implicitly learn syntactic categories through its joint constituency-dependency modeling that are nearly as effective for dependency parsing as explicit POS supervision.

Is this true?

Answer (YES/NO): YES